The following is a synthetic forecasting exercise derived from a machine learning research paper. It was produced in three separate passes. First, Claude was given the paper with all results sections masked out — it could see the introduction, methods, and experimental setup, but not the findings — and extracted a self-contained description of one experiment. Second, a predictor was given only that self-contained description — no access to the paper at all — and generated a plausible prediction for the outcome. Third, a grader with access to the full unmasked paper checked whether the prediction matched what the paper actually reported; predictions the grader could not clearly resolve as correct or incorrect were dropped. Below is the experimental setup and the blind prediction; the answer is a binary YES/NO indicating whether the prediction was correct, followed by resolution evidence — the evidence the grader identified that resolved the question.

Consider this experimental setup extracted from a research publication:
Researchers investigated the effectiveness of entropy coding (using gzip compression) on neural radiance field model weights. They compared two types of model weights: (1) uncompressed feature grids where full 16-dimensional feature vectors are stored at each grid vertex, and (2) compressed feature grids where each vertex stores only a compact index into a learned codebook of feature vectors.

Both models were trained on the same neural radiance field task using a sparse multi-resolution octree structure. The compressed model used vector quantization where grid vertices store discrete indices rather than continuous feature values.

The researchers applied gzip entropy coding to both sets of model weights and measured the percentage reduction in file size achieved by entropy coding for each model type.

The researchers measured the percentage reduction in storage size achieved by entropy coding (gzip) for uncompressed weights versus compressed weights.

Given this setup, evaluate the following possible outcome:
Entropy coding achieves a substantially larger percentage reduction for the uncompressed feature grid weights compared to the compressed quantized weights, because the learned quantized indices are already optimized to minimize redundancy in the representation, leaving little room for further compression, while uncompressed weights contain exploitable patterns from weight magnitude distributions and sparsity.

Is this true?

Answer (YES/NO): YES